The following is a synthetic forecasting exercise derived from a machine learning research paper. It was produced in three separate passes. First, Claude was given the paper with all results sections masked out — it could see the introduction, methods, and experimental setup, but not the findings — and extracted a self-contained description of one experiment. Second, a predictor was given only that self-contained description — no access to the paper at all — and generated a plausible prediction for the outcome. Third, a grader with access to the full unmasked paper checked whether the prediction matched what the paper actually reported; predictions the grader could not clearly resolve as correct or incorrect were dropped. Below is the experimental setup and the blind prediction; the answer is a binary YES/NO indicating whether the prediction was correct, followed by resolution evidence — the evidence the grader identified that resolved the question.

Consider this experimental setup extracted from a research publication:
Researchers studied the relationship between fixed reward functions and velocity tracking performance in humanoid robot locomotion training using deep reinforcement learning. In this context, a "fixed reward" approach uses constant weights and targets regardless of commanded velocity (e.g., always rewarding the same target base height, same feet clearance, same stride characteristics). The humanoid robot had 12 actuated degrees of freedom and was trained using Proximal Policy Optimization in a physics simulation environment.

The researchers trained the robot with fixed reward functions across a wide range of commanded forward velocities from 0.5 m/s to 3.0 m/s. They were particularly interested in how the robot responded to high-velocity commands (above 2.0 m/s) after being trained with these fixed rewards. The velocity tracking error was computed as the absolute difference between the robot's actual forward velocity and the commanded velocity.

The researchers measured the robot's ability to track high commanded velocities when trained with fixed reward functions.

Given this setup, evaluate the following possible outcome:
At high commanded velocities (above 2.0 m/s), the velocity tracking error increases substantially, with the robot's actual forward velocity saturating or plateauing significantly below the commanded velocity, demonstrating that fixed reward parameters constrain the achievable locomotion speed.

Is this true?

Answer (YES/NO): YES